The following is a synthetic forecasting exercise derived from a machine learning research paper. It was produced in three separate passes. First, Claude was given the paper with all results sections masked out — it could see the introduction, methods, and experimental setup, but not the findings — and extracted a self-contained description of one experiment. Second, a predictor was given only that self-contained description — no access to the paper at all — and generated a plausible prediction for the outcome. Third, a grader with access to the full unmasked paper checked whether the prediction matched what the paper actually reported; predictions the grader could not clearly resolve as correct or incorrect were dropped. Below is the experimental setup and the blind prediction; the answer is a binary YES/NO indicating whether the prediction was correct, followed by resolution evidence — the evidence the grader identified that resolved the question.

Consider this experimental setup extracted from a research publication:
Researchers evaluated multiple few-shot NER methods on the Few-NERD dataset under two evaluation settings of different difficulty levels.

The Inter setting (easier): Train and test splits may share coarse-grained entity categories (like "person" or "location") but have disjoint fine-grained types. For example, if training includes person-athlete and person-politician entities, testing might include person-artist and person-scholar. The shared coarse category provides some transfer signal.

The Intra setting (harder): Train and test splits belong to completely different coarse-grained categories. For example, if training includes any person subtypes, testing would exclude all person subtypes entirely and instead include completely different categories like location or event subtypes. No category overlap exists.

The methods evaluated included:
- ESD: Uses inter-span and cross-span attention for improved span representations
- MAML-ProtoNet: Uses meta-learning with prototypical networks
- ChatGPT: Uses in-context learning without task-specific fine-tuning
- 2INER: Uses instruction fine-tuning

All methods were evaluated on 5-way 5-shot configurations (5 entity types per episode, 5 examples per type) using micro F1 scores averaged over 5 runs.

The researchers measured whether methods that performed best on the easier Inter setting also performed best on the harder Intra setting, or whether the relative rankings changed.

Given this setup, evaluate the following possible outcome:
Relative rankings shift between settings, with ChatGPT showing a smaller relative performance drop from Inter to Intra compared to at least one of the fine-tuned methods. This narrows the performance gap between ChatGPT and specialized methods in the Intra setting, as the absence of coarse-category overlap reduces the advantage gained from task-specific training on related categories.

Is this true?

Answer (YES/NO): YES